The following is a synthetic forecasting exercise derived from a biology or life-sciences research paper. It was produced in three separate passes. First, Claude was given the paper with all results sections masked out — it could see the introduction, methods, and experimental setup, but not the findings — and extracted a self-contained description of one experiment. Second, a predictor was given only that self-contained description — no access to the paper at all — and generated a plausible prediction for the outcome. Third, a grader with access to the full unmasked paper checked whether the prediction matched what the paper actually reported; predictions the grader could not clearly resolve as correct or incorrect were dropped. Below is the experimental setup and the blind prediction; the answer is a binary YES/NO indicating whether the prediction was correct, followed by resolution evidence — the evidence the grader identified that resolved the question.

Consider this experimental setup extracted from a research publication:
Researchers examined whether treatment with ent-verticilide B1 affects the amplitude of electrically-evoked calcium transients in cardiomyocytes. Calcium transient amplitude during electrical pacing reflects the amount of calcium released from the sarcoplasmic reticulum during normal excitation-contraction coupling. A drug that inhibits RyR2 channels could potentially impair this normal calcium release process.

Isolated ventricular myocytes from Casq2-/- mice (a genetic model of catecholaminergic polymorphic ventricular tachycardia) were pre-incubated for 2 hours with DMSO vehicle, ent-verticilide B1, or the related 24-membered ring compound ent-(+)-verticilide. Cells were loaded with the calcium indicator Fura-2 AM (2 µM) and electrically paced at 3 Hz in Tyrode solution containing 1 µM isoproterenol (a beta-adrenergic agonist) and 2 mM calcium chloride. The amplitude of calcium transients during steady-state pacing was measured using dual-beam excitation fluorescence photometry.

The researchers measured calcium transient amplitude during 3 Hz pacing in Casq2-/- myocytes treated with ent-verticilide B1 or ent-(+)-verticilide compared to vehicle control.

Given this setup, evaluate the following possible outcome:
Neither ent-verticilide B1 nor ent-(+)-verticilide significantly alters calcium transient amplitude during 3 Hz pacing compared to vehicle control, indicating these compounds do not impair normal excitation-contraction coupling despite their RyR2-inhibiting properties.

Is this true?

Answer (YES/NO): NO